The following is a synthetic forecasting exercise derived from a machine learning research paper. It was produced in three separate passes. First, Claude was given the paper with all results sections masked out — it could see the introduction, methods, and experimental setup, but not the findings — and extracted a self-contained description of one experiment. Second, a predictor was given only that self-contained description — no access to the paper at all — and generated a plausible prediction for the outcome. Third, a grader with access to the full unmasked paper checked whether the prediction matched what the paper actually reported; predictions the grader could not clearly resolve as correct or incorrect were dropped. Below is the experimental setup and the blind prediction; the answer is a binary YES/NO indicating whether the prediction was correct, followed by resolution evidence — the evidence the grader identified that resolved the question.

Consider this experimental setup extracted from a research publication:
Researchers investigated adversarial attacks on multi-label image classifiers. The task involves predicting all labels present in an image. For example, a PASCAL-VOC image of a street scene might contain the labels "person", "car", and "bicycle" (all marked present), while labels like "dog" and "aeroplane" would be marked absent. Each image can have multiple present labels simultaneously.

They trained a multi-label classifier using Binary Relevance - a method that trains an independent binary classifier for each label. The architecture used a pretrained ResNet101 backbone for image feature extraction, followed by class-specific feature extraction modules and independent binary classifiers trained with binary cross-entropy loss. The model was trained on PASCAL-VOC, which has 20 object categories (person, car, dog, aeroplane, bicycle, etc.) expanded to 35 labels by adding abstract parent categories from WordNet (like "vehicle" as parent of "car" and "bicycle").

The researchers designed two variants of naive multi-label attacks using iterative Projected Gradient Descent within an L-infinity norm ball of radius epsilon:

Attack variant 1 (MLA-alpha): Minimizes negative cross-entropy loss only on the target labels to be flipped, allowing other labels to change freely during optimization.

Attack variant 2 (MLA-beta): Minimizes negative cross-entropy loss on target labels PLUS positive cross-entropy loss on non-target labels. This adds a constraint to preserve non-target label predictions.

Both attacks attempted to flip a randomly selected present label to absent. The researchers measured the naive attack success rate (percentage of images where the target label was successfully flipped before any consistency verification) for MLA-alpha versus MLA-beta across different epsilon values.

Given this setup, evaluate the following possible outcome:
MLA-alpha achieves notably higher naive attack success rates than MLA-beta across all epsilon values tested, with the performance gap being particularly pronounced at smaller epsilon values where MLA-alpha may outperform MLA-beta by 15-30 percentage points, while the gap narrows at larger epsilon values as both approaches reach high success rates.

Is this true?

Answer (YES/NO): NO